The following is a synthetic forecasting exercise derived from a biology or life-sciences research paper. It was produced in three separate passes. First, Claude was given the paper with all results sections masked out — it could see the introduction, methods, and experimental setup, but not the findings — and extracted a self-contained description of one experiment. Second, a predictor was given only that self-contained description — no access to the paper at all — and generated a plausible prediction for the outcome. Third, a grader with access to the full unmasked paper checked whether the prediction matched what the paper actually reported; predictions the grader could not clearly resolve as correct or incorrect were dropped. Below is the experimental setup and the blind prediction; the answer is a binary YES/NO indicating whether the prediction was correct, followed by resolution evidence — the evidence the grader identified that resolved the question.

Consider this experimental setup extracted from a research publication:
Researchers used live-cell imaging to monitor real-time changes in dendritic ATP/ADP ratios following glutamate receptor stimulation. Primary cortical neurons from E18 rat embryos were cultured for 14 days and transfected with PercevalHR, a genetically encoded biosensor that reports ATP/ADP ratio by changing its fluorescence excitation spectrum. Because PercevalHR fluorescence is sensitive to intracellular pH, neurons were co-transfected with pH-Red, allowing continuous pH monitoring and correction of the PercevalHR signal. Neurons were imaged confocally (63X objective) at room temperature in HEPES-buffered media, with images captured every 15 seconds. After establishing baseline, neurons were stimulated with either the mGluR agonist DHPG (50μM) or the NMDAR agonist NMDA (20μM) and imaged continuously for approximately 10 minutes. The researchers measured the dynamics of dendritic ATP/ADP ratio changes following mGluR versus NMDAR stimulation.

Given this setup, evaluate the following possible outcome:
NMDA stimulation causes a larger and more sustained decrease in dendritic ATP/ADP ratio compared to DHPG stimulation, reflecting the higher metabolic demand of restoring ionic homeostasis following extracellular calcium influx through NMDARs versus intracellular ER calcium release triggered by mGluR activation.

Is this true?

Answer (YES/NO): NO